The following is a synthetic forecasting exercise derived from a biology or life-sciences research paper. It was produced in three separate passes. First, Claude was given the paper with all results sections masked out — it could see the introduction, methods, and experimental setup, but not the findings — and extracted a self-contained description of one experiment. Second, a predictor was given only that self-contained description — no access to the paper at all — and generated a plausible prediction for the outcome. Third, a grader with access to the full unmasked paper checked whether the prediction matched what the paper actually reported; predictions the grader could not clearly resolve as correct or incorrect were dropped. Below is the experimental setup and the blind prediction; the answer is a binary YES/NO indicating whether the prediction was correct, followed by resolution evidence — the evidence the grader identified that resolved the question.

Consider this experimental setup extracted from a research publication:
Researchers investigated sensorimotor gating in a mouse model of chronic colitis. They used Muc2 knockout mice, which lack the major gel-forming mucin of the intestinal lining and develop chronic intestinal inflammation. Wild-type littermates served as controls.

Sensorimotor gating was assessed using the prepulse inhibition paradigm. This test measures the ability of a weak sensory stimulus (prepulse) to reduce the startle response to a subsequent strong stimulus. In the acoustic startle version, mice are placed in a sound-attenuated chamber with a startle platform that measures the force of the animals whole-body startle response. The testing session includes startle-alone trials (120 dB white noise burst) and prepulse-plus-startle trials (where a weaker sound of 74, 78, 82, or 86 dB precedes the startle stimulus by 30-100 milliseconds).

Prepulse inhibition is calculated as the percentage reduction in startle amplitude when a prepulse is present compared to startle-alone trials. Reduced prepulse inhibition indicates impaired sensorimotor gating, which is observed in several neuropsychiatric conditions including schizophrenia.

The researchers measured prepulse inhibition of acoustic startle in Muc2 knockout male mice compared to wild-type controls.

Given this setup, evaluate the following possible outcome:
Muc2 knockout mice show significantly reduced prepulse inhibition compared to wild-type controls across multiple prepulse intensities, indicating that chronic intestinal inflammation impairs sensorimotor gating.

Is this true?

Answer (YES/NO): NO